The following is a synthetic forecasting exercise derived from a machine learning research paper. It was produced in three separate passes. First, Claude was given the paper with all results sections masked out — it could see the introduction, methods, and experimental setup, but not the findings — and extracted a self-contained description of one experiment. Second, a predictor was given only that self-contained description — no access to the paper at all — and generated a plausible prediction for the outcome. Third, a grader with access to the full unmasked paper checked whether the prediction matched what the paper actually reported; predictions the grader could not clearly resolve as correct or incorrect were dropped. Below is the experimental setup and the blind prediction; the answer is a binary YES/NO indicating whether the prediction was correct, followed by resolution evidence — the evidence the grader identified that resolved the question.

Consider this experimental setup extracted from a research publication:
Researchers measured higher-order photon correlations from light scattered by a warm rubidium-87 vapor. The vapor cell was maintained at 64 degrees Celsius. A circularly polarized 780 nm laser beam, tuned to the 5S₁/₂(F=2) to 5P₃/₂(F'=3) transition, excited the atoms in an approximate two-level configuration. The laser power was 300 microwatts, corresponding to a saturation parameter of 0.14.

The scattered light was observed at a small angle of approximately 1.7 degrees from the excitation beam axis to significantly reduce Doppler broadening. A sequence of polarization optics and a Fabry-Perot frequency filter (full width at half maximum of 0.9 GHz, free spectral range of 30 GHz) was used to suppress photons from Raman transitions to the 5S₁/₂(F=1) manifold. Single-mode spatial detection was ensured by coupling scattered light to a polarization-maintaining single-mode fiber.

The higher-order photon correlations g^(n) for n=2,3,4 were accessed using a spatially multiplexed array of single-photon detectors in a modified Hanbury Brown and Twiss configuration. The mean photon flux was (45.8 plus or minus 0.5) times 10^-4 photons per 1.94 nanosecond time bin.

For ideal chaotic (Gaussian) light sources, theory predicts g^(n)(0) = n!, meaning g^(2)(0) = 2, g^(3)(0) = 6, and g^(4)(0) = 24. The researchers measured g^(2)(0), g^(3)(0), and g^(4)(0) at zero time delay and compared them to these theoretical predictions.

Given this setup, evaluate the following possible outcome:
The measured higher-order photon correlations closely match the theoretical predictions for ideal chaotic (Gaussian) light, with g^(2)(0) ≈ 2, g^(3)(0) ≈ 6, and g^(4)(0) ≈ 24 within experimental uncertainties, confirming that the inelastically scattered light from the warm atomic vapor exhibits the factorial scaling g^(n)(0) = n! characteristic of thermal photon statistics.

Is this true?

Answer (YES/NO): NO